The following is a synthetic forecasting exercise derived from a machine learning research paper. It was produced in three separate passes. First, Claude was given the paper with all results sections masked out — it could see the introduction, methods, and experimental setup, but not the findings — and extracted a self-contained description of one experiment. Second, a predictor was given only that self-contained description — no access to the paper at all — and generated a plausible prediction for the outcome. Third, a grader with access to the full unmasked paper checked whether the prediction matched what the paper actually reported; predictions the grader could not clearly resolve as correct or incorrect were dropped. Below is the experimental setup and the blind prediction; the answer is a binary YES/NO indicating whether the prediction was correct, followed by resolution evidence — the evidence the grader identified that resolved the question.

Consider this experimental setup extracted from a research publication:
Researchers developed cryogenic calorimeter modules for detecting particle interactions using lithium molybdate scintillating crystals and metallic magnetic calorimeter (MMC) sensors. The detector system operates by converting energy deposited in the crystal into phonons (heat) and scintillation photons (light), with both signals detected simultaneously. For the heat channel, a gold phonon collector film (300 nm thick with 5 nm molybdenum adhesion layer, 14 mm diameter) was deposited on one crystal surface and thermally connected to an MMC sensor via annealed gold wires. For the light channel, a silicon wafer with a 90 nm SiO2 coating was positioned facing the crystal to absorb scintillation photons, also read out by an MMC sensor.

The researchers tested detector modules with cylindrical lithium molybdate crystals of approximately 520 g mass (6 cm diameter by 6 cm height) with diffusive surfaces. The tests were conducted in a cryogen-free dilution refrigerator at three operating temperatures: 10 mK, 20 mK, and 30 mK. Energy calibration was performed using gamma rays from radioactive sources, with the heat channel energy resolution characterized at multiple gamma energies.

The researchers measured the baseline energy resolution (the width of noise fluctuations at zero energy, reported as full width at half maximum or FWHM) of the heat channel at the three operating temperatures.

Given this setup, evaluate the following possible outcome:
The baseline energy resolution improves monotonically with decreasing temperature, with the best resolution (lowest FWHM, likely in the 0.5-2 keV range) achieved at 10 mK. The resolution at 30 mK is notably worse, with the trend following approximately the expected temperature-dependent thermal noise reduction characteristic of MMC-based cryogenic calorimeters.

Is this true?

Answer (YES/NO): NO